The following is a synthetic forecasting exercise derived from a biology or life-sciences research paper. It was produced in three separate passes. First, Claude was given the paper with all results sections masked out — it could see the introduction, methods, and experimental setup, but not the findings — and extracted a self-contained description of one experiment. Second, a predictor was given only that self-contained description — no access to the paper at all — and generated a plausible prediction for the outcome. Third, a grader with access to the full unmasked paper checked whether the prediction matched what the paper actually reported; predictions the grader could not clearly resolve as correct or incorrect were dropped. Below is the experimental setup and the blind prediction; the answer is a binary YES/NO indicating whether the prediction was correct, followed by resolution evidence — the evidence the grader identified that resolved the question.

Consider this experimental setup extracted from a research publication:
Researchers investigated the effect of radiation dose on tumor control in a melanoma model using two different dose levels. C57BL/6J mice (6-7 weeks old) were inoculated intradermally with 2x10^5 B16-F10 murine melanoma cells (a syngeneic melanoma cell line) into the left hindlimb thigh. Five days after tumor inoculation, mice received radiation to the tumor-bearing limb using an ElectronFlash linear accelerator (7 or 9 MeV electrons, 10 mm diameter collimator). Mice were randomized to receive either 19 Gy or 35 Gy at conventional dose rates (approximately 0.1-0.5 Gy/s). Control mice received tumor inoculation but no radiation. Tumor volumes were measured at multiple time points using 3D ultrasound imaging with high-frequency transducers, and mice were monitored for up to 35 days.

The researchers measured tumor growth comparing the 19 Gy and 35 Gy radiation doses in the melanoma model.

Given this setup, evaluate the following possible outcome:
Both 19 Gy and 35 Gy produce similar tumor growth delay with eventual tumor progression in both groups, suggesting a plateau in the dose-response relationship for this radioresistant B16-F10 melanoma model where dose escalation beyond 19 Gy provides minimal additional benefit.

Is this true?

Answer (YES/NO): NO